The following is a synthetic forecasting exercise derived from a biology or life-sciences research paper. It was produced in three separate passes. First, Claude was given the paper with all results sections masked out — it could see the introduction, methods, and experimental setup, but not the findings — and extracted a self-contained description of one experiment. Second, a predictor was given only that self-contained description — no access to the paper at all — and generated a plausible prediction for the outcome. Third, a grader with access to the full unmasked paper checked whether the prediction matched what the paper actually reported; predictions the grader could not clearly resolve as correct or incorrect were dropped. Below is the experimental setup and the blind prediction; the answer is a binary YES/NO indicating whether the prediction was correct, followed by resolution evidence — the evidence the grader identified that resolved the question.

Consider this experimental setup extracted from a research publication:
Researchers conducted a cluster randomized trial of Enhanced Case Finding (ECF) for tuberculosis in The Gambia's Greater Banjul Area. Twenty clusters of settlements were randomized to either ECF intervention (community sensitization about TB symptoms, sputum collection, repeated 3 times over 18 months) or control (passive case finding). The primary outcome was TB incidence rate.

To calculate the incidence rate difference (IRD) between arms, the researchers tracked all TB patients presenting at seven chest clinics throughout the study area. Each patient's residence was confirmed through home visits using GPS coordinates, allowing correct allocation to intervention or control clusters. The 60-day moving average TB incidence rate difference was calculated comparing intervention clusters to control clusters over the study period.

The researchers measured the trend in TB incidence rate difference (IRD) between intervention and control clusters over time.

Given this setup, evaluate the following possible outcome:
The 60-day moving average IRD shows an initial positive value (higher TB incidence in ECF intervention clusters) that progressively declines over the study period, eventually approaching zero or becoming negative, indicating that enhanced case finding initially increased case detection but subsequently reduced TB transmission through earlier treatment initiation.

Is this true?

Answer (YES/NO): NO